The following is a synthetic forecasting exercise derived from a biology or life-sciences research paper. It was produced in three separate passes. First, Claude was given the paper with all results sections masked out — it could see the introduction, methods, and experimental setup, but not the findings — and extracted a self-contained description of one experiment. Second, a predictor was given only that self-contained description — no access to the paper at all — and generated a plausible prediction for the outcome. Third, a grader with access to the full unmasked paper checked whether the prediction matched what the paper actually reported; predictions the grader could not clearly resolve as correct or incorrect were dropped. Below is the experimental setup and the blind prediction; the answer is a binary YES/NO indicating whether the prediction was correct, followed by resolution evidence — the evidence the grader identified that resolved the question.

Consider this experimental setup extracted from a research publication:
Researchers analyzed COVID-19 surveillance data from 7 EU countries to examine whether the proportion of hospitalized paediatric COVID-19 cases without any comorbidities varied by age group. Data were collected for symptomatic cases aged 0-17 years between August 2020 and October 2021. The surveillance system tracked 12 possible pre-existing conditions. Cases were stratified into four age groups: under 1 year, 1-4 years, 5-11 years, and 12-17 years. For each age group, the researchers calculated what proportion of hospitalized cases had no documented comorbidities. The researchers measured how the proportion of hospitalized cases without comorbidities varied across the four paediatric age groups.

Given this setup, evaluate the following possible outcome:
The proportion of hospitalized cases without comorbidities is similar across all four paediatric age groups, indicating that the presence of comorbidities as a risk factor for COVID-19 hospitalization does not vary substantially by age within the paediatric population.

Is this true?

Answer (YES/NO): NO